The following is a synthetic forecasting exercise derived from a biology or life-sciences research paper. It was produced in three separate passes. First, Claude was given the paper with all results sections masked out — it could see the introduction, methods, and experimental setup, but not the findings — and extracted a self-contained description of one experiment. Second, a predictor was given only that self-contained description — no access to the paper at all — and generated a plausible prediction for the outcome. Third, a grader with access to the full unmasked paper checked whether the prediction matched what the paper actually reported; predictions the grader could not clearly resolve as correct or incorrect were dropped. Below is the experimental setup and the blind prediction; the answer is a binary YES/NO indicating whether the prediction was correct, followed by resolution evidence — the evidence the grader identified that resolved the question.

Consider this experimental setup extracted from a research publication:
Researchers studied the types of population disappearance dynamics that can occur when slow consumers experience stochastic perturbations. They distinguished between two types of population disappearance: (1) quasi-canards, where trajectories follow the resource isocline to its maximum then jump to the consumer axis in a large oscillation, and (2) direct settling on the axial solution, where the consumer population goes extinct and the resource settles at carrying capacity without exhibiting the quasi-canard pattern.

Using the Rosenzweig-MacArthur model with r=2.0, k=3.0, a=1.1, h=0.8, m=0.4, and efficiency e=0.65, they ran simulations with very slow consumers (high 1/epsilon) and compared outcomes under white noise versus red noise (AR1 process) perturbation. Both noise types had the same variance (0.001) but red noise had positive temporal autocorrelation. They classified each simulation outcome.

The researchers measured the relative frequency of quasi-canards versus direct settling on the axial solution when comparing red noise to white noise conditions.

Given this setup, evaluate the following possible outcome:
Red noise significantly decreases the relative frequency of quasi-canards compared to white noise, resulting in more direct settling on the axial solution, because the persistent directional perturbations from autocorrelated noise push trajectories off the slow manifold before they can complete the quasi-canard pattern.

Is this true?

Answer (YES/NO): YES